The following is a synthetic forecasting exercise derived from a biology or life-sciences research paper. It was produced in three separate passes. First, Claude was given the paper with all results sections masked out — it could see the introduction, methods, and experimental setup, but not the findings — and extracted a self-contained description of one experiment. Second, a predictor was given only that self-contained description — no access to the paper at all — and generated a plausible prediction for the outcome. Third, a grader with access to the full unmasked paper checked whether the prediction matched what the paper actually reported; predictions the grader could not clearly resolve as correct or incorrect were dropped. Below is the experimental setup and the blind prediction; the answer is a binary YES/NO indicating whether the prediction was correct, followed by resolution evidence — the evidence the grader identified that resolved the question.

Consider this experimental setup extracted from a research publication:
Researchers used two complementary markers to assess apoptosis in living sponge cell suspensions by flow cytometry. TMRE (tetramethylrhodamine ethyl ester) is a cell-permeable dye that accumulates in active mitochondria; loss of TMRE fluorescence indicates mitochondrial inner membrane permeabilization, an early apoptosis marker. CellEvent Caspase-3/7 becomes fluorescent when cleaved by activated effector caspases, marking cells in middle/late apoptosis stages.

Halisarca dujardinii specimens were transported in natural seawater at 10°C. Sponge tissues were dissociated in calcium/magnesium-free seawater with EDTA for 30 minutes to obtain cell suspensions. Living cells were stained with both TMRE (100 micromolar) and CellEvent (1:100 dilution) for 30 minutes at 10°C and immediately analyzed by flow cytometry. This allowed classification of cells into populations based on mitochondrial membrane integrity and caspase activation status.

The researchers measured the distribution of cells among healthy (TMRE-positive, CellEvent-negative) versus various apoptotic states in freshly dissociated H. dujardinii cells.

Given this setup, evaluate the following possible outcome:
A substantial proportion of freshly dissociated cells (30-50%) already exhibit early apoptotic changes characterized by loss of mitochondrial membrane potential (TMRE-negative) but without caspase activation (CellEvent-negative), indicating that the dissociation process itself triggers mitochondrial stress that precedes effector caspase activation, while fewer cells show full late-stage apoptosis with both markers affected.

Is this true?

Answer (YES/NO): NO